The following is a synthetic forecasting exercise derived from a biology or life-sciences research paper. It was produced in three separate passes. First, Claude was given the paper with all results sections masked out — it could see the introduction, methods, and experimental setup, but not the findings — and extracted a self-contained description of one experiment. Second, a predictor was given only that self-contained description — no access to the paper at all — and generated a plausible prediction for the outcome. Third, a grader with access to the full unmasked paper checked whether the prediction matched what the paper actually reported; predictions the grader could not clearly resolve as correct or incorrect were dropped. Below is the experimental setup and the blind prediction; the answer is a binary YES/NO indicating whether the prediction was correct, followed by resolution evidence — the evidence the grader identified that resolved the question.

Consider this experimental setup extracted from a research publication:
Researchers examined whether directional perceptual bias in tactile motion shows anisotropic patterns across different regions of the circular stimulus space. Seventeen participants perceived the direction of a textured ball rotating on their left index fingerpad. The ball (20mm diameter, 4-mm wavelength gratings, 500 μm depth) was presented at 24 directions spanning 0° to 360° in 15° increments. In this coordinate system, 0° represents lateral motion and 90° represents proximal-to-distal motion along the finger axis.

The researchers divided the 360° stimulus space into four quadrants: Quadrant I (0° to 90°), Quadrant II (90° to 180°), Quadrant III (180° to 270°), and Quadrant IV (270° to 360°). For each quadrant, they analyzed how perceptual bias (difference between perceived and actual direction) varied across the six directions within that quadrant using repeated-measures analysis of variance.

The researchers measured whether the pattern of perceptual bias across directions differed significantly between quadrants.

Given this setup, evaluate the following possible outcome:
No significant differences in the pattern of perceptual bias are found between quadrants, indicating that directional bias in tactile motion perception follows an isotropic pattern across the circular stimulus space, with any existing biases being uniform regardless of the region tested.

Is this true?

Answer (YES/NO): NO